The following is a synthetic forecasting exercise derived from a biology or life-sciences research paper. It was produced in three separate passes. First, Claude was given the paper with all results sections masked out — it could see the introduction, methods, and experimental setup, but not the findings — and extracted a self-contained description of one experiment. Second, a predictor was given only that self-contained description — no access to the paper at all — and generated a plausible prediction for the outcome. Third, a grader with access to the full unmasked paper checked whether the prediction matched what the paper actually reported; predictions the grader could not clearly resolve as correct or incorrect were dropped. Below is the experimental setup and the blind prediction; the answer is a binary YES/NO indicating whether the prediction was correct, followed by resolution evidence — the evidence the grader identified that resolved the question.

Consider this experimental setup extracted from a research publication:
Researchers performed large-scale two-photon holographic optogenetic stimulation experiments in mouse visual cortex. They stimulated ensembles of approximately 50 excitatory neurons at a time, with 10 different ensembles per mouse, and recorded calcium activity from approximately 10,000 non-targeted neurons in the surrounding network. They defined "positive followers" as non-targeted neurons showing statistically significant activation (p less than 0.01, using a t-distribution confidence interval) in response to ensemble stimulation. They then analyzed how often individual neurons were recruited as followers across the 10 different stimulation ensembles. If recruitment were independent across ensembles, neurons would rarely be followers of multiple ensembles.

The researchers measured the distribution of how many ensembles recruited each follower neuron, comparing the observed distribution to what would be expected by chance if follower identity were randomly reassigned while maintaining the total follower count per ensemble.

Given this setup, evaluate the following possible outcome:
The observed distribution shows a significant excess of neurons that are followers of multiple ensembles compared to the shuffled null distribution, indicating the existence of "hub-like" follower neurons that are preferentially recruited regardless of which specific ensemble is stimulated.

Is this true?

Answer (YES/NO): YES